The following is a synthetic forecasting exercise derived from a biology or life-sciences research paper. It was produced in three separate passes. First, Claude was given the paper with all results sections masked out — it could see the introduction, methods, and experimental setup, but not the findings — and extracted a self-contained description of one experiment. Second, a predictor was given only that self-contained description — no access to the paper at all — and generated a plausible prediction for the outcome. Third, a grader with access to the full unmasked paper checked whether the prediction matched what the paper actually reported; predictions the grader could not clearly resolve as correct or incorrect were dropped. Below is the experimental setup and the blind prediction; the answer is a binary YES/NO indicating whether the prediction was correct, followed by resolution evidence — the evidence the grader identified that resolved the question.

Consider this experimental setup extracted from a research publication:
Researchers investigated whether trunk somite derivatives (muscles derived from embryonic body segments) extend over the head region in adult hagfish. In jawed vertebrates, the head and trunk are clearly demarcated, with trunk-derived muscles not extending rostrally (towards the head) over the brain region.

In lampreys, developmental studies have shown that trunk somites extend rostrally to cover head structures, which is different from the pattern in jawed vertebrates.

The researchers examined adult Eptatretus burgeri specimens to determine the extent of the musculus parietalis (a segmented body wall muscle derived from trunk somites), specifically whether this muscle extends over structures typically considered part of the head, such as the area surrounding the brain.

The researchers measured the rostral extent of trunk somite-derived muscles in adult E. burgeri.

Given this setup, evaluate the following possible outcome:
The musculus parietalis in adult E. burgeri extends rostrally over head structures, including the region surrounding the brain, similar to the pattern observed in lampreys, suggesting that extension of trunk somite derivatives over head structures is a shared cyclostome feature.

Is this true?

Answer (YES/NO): YES